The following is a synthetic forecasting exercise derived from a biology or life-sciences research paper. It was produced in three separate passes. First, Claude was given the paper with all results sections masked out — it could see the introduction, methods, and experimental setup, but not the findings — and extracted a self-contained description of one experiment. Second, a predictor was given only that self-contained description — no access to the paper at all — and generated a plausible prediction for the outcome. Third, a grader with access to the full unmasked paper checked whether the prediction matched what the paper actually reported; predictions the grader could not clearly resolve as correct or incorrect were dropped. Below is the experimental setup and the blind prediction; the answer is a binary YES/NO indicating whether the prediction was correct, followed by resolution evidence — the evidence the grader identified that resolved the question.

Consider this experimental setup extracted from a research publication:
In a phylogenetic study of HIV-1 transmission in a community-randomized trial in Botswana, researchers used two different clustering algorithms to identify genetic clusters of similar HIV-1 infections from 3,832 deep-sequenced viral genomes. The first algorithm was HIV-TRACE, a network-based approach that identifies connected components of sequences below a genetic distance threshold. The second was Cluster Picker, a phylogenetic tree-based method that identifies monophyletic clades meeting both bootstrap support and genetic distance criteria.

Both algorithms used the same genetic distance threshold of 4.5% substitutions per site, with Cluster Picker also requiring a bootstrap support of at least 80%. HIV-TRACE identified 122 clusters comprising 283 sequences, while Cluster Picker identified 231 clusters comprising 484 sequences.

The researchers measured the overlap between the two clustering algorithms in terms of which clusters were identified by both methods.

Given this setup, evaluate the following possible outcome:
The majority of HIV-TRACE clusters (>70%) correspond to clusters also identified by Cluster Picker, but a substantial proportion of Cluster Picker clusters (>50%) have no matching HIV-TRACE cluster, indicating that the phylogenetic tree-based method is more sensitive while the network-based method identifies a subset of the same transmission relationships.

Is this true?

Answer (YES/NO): NO